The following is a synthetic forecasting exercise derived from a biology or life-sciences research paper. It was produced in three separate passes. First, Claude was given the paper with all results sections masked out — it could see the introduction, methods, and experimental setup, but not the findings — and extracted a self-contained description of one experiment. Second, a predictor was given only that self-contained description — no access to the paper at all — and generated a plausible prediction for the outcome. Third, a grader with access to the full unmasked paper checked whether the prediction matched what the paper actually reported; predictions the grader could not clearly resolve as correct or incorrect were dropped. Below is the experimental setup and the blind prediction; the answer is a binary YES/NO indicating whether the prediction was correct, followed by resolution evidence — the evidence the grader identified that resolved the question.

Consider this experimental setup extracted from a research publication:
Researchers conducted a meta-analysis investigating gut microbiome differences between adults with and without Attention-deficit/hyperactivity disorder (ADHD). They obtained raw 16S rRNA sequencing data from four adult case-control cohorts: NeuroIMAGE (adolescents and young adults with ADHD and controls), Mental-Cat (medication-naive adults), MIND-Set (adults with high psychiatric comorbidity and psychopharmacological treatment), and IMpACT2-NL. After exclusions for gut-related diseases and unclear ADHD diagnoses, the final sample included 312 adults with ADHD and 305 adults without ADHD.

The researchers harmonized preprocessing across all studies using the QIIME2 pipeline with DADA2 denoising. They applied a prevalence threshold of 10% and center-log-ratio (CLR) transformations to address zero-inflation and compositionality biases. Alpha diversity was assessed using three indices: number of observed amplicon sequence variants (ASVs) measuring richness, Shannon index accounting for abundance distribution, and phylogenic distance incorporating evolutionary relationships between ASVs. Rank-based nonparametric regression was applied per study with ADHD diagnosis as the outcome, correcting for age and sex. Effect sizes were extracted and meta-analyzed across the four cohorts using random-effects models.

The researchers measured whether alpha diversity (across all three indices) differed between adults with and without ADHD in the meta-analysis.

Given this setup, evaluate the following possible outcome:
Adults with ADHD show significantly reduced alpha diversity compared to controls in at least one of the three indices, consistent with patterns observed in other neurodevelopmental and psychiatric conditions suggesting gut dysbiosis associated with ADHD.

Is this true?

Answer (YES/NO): NO